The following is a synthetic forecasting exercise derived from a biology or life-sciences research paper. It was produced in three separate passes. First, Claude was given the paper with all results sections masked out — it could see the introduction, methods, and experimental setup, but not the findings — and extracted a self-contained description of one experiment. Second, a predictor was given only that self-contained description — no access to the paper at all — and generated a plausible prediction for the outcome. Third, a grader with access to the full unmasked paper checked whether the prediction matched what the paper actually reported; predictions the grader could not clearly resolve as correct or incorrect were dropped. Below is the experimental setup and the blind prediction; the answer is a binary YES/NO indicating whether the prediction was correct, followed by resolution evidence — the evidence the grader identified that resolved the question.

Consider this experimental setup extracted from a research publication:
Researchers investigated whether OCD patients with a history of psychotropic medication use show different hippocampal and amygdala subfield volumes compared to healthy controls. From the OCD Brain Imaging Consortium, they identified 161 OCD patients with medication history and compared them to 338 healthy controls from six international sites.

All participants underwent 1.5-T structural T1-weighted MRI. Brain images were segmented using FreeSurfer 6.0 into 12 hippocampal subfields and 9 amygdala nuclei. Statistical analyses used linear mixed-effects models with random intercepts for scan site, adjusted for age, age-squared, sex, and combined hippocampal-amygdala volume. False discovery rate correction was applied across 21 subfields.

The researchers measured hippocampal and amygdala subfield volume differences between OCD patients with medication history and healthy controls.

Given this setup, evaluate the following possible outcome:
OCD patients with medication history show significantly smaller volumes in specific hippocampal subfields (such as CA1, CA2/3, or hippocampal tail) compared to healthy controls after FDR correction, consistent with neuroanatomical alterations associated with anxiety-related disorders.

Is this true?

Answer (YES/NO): NO